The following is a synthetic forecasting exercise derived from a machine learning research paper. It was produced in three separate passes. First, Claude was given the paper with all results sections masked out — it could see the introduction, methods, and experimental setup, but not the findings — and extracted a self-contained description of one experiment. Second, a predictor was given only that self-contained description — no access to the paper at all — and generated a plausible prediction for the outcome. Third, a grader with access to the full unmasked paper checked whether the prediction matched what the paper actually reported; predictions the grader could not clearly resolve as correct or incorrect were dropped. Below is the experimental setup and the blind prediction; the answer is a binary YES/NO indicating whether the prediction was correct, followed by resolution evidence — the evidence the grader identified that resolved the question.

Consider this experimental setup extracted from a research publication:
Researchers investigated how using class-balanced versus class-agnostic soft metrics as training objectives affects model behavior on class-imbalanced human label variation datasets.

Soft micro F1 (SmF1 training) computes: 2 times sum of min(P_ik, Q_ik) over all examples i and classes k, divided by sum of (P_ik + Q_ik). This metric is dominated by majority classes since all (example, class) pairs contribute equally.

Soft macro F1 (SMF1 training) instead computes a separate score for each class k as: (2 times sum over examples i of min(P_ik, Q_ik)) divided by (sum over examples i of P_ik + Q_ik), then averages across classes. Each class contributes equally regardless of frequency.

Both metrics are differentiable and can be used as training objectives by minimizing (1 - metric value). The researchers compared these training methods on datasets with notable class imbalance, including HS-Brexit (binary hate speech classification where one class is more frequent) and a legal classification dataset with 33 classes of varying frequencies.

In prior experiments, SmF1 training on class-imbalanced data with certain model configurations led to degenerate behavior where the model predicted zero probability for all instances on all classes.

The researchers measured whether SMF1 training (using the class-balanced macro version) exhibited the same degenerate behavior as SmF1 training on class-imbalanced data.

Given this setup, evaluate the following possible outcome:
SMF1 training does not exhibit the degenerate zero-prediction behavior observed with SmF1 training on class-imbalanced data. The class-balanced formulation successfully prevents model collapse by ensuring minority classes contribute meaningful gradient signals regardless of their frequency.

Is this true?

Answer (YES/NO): YES